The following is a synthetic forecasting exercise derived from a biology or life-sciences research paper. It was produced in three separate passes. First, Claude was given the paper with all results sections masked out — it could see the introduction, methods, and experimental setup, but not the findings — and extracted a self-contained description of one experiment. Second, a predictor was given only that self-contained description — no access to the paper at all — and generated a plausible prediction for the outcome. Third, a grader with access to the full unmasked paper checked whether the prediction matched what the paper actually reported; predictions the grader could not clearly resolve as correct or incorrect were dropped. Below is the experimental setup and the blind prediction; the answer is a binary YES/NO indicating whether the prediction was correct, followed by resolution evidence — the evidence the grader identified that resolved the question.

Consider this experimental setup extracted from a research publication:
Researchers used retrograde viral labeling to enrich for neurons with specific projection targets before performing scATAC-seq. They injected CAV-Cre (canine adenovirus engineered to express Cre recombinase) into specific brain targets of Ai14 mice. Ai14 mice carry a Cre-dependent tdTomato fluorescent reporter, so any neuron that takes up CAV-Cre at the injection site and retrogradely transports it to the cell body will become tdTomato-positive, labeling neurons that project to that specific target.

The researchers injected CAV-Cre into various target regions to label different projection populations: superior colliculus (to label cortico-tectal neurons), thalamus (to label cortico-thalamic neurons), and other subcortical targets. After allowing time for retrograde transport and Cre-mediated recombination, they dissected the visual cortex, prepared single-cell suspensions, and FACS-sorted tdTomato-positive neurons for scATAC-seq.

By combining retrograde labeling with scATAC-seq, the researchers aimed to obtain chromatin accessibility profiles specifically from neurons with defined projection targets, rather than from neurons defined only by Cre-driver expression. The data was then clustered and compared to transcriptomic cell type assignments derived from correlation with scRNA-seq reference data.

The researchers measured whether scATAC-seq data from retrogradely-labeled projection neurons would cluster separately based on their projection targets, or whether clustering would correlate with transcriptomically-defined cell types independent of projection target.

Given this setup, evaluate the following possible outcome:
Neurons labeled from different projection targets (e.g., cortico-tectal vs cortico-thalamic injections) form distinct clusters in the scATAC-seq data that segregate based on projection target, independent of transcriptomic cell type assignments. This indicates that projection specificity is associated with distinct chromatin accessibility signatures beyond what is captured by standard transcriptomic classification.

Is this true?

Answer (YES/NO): NO